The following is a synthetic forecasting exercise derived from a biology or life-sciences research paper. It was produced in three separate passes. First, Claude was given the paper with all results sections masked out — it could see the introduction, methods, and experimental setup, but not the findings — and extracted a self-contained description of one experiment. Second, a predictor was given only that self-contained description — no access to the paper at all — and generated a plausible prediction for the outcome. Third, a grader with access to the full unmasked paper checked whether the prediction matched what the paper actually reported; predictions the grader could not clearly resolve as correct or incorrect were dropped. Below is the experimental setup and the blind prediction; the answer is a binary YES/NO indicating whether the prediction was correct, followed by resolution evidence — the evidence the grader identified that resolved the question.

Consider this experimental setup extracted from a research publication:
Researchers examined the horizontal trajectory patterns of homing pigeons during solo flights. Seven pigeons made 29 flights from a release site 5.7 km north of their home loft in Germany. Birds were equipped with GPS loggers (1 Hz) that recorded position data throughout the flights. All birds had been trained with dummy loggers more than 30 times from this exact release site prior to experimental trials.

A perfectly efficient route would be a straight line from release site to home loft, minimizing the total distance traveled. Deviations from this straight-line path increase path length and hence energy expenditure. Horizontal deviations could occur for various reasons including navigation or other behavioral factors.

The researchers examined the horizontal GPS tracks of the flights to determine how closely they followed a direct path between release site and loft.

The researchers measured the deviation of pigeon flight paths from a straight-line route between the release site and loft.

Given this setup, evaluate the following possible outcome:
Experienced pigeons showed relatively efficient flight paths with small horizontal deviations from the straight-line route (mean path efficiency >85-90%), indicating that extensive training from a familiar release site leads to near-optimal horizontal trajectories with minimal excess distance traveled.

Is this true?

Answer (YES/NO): NO